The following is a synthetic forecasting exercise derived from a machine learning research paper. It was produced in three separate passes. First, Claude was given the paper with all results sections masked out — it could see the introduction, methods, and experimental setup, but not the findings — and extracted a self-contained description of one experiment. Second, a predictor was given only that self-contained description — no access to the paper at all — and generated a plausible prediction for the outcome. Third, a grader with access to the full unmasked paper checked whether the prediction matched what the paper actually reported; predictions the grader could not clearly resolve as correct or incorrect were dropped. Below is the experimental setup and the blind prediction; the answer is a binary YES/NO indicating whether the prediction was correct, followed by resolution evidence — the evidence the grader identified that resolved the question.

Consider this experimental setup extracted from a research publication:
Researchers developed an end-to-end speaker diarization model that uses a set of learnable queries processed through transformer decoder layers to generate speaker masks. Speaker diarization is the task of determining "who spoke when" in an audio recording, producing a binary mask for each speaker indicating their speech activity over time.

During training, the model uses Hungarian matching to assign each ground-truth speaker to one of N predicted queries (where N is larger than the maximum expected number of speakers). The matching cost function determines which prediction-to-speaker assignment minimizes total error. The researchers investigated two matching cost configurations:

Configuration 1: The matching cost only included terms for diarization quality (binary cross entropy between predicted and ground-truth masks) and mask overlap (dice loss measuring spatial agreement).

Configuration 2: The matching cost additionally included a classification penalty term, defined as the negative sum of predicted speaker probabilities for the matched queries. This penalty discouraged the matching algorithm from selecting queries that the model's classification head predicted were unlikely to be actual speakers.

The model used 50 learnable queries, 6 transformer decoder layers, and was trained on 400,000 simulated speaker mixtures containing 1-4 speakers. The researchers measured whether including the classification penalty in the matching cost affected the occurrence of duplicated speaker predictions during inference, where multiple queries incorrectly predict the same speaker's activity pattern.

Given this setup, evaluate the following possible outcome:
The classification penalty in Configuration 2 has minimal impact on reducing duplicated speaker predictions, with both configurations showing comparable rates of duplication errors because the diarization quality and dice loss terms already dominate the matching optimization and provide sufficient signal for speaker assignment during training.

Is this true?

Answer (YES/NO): NO